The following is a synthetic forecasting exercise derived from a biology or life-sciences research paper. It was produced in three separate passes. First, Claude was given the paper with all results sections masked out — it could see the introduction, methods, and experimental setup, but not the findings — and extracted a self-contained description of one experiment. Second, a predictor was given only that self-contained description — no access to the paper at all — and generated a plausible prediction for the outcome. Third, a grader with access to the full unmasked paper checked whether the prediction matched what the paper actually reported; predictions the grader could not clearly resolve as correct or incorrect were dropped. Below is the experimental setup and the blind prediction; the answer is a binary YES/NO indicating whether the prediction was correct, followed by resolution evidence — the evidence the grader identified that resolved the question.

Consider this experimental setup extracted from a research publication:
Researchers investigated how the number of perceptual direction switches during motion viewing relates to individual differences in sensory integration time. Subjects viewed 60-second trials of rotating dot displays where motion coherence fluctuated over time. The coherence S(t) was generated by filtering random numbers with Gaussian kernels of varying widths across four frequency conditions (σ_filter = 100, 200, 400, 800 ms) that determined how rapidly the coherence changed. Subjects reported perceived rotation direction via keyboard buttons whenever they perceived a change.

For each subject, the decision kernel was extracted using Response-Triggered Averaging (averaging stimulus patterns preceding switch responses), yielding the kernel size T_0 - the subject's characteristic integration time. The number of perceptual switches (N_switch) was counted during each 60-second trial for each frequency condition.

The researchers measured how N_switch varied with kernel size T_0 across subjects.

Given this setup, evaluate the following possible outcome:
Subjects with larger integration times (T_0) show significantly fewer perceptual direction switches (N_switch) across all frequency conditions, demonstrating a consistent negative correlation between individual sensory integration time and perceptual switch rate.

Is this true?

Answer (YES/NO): YES